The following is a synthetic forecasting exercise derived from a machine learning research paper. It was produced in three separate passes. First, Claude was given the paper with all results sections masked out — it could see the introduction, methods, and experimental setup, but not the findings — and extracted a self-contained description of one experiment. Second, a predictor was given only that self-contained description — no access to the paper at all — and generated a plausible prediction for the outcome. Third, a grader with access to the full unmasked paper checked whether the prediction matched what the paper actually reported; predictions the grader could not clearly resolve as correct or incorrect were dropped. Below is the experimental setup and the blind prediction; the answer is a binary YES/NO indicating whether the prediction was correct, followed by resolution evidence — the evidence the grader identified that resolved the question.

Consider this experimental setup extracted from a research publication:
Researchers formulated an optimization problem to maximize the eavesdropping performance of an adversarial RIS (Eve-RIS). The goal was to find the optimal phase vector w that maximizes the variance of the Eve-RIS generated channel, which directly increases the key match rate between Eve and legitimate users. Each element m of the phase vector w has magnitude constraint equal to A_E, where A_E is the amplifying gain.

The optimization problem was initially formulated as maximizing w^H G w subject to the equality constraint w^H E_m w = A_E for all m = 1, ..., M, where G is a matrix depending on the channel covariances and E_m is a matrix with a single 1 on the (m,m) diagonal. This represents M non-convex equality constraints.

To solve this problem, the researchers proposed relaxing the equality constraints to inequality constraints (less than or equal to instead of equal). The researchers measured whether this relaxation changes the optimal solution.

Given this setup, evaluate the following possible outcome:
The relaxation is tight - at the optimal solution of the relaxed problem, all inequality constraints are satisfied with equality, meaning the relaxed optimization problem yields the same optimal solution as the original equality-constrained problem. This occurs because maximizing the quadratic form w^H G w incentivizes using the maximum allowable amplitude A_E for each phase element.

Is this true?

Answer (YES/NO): YES